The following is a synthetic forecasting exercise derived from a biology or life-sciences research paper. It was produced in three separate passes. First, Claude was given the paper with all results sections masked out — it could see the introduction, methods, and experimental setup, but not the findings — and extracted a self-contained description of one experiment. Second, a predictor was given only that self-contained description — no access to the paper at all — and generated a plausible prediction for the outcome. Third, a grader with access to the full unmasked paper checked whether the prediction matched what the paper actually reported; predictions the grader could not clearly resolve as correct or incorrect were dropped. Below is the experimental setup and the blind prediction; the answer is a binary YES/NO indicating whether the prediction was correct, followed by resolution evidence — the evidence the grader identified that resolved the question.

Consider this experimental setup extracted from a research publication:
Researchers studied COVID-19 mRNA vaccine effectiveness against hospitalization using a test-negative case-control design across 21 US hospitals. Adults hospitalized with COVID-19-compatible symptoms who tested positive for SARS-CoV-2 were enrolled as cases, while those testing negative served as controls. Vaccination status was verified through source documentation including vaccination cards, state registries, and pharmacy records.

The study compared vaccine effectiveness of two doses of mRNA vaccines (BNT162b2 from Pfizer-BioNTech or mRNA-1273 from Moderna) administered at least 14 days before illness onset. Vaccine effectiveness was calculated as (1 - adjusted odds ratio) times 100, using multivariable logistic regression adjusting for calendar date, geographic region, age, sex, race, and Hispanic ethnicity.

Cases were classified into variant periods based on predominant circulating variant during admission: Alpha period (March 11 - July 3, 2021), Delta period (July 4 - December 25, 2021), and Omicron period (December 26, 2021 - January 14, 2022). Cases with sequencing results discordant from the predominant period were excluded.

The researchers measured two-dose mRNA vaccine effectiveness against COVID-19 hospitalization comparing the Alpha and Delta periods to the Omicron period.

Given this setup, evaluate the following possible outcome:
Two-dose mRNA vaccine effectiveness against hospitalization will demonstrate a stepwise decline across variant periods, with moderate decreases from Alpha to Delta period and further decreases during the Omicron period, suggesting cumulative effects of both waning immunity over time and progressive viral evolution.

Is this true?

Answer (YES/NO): NO